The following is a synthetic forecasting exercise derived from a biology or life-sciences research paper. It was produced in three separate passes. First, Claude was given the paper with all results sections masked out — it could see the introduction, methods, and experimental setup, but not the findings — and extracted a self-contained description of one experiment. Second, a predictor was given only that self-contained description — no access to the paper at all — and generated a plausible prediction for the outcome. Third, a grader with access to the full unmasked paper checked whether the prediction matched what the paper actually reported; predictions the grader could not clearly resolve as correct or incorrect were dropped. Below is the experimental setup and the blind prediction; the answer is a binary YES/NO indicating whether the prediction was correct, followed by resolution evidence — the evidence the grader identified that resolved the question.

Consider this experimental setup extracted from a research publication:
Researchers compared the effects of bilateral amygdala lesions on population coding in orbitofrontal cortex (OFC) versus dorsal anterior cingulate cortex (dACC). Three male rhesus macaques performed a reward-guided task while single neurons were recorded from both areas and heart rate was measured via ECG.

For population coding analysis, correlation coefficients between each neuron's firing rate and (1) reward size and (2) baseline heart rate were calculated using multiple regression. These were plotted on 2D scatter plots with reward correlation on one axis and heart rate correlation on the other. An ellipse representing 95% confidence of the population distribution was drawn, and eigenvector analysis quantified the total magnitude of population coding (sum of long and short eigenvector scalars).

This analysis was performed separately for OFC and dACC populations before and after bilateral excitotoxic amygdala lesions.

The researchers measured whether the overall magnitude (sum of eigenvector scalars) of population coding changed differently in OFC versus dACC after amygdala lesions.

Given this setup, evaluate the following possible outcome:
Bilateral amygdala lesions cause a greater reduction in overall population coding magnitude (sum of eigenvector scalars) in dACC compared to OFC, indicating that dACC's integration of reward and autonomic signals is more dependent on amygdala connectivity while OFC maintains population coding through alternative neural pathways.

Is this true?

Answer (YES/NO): NO